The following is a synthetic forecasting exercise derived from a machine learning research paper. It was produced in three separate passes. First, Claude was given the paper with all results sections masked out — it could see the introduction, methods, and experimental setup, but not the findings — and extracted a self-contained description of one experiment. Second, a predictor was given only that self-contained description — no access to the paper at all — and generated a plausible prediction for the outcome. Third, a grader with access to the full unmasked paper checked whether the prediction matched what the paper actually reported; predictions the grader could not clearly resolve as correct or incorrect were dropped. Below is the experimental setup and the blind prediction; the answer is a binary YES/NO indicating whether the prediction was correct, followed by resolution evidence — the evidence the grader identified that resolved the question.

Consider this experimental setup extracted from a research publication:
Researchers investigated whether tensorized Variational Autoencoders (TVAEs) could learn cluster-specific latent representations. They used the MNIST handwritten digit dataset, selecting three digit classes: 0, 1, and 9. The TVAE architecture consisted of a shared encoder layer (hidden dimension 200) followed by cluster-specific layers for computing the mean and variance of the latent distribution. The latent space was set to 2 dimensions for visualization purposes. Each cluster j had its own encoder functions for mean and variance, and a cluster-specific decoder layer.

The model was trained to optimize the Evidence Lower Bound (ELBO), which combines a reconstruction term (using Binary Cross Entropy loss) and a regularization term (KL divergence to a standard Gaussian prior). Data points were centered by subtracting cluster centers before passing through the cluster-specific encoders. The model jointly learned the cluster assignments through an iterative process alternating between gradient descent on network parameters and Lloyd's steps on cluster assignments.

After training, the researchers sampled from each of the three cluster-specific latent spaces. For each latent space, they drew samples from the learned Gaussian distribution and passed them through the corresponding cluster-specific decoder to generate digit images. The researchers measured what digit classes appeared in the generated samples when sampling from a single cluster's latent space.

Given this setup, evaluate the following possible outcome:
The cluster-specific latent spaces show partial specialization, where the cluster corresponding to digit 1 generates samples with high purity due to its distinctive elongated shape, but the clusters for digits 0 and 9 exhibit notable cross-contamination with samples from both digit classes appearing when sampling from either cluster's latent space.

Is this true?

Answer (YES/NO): NO